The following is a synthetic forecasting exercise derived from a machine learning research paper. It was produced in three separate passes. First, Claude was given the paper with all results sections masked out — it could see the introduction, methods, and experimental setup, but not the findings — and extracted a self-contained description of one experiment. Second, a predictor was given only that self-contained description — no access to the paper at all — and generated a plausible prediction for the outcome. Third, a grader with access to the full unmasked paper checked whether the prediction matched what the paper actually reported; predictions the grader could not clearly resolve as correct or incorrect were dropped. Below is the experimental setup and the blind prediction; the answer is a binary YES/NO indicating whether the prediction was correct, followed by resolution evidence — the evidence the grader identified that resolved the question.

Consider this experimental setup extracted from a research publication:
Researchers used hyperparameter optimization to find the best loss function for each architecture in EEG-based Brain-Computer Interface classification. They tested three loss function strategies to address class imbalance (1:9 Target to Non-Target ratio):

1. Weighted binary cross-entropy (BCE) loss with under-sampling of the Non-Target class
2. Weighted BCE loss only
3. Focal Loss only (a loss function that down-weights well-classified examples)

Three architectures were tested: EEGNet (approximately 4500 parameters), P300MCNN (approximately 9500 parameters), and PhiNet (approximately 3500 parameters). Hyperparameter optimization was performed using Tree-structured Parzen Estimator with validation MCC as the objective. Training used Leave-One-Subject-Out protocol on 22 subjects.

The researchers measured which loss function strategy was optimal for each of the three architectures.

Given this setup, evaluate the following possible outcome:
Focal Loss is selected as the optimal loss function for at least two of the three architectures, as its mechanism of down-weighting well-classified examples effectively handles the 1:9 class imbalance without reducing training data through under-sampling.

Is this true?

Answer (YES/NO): YES